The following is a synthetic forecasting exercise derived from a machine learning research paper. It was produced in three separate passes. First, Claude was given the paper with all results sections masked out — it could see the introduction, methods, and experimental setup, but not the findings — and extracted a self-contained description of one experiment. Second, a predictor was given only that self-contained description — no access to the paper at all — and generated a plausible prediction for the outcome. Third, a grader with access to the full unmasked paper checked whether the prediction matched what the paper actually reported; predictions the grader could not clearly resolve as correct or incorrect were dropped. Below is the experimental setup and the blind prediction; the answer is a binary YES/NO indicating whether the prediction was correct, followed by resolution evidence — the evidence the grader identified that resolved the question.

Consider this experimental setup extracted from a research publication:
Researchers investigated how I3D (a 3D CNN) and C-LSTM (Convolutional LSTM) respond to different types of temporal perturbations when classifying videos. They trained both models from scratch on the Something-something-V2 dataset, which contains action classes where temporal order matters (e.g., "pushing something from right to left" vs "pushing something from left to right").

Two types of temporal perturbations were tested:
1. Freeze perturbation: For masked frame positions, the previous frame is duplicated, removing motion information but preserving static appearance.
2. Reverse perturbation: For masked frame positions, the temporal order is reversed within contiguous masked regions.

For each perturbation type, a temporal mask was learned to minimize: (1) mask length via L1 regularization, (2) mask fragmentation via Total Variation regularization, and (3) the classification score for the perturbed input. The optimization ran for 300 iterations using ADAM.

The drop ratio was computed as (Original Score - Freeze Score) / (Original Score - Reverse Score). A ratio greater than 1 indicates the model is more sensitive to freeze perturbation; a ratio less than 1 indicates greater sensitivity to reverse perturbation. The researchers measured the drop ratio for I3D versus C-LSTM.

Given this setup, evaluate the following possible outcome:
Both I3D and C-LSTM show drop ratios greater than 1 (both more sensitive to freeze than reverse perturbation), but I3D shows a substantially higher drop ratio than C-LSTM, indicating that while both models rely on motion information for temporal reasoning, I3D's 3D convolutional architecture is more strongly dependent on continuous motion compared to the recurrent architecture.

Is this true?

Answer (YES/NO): YES